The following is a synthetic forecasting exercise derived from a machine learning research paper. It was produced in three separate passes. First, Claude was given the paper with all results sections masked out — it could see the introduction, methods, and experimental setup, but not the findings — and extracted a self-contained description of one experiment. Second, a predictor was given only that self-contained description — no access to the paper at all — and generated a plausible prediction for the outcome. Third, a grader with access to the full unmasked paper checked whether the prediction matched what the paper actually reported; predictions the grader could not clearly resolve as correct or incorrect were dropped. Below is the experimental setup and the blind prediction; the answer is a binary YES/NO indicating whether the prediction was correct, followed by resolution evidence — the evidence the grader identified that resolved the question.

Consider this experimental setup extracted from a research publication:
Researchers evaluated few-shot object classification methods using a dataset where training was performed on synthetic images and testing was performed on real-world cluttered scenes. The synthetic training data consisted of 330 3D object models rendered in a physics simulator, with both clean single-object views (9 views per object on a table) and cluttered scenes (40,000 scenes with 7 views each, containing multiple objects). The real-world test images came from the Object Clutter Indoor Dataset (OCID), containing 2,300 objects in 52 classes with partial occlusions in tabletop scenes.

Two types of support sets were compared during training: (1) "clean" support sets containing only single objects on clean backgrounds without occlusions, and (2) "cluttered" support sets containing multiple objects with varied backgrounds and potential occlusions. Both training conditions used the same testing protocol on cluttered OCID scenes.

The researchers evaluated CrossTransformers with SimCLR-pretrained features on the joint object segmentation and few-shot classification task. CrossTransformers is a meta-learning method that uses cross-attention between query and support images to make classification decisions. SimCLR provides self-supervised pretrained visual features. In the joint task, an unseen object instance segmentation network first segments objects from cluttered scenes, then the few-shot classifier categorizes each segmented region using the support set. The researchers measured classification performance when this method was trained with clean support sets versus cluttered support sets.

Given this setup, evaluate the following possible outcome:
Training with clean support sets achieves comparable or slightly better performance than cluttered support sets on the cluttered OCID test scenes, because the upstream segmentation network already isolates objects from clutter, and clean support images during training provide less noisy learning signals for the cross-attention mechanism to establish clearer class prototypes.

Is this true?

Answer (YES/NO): NO